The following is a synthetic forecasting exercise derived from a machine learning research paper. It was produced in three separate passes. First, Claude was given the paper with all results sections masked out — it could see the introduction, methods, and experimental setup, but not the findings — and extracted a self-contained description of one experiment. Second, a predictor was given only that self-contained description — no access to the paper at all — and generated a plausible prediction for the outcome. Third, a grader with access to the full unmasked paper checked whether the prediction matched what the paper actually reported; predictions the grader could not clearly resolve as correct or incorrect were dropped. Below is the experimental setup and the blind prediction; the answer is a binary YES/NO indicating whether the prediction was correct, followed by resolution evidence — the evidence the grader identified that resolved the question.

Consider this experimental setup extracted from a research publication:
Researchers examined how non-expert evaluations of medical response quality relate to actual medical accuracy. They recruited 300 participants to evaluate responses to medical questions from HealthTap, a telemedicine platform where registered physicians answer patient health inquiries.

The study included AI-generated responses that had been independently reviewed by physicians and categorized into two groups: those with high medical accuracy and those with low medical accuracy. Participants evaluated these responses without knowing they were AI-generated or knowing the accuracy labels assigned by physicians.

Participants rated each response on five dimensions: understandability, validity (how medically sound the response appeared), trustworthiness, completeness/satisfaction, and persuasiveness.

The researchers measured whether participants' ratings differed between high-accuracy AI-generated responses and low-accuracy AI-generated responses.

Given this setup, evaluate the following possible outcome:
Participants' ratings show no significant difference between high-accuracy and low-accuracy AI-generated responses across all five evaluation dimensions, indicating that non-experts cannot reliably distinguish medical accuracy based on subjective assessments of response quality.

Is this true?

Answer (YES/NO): NO